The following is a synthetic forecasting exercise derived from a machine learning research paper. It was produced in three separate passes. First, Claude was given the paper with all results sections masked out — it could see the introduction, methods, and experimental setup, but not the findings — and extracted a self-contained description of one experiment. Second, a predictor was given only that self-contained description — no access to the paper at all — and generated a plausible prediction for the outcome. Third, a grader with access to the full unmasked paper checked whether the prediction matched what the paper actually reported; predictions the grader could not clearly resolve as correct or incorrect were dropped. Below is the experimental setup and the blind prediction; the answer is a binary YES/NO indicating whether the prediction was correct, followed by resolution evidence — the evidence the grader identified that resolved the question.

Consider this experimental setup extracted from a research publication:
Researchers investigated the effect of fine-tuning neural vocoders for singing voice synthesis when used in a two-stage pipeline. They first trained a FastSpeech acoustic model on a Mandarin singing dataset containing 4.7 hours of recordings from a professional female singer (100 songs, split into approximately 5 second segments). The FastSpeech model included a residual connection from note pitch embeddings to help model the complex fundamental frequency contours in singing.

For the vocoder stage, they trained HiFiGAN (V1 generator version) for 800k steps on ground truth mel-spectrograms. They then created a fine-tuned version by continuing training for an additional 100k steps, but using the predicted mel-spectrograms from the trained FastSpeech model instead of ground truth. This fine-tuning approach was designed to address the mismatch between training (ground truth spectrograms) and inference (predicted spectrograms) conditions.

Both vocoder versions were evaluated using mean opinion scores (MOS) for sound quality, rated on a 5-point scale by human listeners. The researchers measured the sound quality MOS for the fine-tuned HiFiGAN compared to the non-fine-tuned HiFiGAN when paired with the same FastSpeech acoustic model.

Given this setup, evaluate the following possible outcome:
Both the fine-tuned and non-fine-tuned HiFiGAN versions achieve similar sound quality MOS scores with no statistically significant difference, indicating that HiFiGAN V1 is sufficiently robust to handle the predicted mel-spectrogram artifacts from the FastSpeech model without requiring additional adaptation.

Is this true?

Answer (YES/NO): YES